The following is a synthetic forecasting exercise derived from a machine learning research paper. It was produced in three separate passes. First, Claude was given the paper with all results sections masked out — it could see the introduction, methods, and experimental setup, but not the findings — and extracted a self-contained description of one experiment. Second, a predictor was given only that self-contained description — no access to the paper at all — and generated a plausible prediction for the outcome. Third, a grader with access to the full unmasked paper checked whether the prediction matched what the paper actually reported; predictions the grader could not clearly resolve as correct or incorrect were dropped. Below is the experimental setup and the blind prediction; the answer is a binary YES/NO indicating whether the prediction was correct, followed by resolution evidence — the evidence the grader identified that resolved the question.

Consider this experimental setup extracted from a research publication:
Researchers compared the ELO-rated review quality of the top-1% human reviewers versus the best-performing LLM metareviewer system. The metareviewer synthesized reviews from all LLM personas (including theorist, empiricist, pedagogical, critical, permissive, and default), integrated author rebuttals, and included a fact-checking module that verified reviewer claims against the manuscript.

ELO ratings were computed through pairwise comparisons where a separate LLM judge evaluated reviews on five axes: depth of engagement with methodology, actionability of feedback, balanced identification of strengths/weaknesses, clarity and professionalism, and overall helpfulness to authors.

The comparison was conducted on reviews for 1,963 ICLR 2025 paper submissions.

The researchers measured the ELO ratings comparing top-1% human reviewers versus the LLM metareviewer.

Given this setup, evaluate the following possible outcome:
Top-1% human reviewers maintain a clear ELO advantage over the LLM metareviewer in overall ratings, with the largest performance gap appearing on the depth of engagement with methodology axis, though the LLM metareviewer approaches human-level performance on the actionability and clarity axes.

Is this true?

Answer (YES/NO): NO